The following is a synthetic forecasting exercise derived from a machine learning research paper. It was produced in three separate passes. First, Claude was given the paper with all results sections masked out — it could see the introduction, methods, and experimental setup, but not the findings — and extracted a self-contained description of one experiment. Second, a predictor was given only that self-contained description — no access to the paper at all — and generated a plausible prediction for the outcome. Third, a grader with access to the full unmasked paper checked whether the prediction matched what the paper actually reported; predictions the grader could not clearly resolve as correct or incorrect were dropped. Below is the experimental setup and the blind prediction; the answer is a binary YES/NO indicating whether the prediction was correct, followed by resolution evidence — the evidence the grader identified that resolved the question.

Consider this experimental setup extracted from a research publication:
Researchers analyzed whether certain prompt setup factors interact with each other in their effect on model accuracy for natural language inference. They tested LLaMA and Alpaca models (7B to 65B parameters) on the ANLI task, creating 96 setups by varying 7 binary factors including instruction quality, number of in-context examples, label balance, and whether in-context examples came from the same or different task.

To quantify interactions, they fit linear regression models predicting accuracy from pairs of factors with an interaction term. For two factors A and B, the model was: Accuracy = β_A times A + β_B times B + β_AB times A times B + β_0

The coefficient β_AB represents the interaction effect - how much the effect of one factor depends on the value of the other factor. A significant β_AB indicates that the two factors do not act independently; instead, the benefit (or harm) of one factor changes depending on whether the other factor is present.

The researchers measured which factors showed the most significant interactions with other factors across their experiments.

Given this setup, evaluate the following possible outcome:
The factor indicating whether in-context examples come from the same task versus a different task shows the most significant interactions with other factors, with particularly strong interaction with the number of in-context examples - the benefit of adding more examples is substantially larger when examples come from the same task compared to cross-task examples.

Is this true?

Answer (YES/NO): NO